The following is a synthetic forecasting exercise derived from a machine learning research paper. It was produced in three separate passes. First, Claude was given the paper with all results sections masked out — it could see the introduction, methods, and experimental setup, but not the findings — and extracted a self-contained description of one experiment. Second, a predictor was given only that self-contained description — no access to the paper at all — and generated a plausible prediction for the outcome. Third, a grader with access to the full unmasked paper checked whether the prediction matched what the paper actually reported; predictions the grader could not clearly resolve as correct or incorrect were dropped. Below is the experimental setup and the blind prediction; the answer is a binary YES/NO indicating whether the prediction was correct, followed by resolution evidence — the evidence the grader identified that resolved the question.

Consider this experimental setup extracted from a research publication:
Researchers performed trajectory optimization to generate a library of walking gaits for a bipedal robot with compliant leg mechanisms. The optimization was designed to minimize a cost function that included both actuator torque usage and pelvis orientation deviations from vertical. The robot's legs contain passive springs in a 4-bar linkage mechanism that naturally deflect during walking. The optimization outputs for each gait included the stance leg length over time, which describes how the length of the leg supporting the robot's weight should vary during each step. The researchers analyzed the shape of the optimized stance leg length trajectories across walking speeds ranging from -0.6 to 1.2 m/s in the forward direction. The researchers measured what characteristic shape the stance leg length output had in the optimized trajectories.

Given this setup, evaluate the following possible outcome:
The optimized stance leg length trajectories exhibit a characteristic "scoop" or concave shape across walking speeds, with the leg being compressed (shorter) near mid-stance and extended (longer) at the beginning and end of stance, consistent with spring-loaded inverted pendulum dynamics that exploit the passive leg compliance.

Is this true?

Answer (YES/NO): NO